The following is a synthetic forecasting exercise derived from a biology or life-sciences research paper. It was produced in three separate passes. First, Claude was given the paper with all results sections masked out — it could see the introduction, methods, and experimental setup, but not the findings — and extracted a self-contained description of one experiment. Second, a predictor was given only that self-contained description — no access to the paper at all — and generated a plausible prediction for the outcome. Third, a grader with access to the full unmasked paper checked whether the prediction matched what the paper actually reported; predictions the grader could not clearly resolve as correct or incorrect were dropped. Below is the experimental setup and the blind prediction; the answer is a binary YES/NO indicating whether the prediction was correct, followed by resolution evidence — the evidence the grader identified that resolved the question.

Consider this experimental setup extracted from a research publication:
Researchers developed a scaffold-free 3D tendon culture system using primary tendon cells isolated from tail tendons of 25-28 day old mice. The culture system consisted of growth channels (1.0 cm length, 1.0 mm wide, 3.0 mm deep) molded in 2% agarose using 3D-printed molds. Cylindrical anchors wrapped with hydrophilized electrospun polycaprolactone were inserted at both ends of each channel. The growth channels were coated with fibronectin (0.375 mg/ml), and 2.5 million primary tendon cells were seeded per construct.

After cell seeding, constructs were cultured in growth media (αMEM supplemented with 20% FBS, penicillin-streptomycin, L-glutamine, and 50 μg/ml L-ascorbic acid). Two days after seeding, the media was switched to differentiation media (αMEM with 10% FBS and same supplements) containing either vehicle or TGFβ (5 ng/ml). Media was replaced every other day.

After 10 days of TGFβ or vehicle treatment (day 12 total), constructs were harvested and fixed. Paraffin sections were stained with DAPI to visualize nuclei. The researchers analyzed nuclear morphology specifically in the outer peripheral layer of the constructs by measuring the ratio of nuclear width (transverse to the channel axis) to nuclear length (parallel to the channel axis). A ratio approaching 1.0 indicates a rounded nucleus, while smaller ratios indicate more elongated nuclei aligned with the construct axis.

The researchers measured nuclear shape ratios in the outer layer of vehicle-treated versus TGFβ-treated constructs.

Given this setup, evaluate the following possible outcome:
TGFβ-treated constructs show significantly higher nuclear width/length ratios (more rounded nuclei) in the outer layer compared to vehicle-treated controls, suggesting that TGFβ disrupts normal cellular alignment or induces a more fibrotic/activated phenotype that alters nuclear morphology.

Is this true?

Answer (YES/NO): NO